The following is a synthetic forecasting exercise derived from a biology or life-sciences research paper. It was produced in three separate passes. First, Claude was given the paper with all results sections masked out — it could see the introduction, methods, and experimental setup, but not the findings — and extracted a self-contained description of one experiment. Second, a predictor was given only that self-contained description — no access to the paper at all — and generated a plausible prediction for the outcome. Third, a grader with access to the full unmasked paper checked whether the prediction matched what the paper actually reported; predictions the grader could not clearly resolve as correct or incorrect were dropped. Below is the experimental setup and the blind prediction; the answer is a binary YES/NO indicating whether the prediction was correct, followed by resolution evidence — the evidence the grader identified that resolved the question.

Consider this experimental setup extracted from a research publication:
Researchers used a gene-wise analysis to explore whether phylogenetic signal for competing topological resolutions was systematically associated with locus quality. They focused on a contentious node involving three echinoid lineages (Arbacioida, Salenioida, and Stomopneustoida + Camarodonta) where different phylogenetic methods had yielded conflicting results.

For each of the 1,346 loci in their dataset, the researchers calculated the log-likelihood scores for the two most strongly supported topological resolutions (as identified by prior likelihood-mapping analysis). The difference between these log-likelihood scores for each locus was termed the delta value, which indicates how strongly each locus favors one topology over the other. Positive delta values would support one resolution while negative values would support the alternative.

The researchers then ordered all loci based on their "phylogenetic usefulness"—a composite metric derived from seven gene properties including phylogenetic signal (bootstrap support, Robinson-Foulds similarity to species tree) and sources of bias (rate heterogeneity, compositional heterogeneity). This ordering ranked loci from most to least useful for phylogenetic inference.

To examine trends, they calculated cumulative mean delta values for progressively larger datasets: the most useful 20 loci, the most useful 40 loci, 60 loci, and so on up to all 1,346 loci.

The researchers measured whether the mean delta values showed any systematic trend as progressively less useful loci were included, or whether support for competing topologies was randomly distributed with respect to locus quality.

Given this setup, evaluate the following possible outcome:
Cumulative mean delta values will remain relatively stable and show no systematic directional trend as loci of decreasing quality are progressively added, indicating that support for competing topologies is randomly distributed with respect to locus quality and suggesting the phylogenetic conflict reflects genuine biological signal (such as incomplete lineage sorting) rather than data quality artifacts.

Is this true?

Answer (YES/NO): NO